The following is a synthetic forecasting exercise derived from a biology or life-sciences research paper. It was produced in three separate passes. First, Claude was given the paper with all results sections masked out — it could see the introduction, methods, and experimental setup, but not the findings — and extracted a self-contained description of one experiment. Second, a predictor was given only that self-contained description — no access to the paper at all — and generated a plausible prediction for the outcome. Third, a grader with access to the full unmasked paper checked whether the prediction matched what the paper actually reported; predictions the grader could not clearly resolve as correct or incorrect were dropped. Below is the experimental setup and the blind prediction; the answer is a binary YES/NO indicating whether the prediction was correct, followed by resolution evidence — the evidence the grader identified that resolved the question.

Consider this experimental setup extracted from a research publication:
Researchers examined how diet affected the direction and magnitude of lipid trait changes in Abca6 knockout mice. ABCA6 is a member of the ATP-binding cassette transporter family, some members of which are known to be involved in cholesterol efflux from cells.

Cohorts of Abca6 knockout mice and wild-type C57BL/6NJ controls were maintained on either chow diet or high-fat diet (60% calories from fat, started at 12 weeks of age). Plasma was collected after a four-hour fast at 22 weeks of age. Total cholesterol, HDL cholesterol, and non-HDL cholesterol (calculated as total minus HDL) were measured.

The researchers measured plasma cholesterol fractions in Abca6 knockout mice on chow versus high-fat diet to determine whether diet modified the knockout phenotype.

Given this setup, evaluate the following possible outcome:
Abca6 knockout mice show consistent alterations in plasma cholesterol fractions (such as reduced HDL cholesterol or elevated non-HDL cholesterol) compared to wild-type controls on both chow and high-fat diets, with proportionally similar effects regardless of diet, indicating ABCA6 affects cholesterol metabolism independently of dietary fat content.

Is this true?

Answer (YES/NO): NO